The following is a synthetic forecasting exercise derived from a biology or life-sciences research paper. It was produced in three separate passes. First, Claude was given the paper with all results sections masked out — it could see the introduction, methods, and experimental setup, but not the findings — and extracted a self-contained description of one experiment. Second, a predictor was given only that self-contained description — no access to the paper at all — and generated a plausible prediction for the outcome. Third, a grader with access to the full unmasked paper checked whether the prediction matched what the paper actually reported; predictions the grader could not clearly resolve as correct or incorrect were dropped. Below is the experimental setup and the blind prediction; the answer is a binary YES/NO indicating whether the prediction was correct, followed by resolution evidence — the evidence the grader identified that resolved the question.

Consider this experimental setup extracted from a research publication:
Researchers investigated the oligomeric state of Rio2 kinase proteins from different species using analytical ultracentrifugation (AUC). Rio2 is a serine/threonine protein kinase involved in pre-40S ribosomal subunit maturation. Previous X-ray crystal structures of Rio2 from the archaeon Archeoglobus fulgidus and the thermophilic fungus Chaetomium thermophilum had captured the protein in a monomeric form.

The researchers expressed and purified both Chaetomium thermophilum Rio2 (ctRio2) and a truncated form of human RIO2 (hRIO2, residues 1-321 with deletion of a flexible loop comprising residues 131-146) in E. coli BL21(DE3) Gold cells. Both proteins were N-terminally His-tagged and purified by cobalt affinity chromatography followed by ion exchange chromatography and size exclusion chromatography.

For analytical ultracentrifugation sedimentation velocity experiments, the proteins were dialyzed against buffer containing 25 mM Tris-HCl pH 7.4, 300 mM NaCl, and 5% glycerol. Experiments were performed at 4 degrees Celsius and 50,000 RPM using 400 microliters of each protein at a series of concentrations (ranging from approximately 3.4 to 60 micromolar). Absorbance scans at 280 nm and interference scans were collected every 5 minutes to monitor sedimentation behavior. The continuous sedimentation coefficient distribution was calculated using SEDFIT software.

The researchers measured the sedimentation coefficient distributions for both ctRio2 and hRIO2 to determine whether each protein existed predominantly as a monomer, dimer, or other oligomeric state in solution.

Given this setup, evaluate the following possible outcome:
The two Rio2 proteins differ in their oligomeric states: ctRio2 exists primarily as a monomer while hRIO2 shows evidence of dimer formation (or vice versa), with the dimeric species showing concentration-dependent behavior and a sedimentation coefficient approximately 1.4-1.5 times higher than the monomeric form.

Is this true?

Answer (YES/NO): YES